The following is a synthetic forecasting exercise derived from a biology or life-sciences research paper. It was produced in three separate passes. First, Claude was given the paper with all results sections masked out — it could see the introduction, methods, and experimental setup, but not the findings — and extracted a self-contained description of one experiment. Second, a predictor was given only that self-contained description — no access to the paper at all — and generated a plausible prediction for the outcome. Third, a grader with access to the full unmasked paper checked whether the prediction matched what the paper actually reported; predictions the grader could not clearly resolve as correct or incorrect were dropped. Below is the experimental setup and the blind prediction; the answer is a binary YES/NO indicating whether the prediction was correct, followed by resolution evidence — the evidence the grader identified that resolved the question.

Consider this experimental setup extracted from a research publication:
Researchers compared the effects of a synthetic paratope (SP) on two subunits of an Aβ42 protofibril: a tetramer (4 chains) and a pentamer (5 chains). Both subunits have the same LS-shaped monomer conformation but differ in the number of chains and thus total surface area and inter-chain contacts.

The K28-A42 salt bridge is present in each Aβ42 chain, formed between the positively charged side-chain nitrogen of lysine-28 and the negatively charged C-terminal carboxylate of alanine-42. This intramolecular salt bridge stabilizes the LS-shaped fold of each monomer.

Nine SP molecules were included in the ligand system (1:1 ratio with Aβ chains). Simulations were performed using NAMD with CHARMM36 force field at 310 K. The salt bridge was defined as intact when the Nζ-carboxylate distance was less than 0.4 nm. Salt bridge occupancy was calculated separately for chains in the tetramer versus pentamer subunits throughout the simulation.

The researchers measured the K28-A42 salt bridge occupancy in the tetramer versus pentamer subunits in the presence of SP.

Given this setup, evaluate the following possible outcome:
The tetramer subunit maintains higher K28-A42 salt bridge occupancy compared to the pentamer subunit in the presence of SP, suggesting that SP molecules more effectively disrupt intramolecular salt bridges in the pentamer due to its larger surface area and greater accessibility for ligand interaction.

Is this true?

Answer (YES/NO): NO